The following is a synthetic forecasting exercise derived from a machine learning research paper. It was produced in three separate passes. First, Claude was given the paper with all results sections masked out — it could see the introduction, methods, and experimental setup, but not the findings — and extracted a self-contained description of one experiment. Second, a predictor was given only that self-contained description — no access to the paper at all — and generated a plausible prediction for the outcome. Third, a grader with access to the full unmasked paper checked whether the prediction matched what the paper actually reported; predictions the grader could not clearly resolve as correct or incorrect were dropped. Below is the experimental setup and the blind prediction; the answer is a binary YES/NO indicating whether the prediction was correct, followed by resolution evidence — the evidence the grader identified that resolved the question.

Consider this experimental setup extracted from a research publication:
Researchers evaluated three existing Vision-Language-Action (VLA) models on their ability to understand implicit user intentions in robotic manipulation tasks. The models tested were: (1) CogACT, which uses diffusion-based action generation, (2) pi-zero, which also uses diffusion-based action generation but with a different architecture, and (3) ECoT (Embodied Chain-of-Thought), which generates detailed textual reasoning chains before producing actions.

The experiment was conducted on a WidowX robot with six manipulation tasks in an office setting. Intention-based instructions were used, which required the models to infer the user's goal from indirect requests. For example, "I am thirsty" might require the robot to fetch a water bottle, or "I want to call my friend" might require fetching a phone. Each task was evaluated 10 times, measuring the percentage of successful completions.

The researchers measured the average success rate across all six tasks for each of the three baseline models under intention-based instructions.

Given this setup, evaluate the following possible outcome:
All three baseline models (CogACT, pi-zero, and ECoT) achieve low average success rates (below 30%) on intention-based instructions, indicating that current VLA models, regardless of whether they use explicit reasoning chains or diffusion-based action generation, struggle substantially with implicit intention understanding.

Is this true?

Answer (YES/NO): YES